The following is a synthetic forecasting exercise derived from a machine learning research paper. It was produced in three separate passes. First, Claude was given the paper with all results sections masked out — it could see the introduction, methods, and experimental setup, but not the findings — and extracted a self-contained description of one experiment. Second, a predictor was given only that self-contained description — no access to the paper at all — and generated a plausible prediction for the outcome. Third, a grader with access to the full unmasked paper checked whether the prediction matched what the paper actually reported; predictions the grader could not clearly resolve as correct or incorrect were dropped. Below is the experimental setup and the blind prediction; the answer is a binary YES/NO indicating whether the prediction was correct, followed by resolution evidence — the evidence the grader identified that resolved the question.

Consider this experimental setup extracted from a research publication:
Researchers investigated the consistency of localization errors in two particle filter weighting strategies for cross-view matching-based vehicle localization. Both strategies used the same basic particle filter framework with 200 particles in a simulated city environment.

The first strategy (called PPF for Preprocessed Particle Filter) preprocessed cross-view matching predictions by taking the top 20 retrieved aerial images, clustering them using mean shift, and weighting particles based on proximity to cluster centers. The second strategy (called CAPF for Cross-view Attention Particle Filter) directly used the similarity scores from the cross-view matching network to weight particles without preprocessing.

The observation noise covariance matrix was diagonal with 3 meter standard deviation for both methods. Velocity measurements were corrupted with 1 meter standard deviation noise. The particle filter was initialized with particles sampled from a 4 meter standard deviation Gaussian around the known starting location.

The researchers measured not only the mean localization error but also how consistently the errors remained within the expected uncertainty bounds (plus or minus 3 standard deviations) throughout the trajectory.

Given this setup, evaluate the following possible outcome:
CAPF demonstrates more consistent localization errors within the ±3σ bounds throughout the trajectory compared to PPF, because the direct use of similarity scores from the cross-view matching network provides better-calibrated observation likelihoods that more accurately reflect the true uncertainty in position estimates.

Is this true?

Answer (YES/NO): YES